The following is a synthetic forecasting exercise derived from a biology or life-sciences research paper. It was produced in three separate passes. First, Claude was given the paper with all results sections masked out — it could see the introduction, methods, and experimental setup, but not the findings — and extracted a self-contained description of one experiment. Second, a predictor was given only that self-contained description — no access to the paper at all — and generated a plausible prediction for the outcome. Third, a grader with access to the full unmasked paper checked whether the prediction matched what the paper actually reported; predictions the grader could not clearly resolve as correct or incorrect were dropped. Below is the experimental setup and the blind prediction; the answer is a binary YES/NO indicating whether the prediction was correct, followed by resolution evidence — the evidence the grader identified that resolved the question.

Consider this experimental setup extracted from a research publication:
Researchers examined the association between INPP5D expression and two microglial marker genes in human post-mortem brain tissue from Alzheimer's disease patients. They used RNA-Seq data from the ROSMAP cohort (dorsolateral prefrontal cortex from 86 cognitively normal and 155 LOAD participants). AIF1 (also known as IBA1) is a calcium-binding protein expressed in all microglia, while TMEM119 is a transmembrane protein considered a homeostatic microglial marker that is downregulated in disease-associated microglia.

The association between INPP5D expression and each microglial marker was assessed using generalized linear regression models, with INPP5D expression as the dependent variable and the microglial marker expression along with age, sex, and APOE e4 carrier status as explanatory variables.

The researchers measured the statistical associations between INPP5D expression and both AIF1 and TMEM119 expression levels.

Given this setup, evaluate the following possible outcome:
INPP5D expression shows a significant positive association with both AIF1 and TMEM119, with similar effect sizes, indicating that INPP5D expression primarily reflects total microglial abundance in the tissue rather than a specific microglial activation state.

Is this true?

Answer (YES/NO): NO